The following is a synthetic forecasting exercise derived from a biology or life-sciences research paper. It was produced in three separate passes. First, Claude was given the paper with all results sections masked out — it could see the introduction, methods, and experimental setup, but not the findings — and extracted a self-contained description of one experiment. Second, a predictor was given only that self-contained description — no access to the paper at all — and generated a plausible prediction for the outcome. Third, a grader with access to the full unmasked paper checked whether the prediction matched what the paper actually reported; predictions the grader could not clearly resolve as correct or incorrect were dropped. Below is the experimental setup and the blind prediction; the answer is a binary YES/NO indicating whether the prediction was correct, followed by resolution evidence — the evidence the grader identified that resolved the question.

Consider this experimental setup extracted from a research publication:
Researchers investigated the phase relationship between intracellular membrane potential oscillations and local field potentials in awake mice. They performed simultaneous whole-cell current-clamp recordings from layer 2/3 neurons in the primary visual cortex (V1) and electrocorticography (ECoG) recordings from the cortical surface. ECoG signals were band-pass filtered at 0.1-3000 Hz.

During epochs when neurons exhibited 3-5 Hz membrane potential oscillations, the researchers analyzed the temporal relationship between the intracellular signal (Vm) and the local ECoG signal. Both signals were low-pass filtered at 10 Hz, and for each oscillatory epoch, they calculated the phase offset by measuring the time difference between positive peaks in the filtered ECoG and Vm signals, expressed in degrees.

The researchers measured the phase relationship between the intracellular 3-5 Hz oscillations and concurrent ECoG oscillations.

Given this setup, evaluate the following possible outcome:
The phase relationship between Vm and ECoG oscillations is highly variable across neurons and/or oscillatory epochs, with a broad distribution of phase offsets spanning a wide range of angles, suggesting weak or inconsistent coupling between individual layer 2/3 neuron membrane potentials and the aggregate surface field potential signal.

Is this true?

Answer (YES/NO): NO